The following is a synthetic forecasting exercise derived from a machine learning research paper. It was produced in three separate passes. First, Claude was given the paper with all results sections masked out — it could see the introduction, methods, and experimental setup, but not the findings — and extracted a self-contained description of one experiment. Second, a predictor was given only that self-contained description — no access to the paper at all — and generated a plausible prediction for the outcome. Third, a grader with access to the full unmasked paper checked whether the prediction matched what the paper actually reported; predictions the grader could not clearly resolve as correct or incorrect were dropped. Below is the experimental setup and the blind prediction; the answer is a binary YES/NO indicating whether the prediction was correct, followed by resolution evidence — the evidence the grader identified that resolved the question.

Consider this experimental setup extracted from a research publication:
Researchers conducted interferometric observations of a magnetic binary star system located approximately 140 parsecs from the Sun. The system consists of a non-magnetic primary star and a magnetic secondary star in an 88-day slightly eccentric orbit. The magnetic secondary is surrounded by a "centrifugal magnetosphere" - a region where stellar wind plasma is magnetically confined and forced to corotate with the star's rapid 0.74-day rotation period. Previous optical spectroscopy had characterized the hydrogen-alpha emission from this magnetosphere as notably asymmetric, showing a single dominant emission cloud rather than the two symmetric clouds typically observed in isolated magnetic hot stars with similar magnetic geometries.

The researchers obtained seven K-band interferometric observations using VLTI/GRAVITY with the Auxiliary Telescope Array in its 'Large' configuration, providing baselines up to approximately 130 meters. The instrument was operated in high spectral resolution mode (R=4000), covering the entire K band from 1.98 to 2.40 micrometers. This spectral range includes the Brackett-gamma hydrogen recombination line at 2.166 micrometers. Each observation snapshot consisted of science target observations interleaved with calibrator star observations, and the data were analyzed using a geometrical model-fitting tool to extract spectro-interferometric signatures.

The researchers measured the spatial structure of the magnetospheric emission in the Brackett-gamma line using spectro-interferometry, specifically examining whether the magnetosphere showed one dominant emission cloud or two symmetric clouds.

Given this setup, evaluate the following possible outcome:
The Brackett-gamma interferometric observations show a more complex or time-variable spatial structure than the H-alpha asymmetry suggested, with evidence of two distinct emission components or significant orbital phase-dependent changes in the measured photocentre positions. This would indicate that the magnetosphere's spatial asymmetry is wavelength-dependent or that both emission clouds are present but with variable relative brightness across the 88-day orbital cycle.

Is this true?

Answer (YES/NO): NO